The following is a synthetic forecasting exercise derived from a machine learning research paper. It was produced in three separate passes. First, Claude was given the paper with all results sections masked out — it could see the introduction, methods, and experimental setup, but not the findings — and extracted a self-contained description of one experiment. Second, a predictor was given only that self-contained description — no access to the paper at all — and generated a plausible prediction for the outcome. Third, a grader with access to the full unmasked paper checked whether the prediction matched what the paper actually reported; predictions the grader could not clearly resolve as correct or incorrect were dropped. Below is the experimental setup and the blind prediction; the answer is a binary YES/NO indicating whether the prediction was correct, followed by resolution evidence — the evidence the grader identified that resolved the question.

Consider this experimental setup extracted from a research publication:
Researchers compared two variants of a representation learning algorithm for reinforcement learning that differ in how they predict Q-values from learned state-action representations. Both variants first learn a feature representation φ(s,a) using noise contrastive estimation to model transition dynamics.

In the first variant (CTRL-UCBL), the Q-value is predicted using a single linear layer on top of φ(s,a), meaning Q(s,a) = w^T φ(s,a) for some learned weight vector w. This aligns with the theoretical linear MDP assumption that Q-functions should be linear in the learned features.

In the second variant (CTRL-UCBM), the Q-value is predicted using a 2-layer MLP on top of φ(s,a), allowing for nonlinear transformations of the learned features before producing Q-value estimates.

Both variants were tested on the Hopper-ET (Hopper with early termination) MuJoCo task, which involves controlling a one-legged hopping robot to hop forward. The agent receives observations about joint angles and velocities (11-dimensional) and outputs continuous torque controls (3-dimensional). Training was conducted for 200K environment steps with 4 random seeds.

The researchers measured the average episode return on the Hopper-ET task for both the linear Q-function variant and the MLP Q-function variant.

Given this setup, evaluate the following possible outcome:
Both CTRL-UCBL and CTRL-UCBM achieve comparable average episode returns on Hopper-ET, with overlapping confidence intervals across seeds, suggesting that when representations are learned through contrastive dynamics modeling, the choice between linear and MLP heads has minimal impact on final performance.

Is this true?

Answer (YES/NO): NO